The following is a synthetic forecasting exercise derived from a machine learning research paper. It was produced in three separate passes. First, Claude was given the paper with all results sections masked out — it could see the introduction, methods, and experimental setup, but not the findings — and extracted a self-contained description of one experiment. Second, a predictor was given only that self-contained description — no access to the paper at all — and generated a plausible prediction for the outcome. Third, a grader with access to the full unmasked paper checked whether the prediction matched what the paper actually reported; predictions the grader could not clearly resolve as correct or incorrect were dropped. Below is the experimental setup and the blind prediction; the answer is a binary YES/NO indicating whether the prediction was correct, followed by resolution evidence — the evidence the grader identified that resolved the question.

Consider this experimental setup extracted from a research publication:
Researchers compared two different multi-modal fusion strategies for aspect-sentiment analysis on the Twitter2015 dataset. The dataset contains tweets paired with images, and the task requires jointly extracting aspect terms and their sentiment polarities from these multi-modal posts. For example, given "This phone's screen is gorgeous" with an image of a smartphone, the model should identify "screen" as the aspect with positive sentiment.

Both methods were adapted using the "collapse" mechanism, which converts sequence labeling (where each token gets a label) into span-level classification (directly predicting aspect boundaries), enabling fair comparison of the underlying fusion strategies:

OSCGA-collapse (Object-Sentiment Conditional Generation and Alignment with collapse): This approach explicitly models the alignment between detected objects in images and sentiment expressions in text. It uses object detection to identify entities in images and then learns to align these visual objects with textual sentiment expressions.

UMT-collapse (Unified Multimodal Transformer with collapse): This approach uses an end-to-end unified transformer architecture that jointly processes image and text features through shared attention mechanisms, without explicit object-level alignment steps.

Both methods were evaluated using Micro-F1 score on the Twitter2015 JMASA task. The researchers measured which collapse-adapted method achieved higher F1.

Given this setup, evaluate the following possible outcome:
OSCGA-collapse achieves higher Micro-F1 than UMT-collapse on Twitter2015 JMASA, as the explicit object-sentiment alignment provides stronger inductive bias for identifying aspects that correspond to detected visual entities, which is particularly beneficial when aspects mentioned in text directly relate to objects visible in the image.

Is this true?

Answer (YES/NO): YES